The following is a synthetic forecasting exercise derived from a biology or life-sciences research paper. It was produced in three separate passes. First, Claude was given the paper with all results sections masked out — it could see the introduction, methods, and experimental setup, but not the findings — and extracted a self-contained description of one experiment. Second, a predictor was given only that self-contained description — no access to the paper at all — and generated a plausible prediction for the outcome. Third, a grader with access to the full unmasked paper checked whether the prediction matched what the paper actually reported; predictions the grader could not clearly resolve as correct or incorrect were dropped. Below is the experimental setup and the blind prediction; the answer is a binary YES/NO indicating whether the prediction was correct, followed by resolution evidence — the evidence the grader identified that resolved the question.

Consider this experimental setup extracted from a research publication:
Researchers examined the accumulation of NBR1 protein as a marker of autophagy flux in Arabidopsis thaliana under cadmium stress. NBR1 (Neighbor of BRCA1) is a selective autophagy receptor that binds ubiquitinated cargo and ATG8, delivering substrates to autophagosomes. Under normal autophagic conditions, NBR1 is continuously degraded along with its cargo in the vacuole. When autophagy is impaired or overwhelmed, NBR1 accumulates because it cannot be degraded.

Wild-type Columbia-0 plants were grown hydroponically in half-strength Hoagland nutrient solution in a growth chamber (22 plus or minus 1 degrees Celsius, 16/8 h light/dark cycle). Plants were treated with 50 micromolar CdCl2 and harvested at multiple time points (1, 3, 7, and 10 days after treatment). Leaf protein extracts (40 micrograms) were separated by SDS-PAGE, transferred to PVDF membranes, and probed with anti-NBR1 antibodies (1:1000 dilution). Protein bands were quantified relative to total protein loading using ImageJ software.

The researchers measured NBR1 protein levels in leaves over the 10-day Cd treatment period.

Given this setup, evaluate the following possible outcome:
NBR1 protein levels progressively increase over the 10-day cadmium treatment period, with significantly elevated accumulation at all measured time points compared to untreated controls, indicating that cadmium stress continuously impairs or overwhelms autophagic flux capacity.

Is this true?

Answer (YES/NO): NO